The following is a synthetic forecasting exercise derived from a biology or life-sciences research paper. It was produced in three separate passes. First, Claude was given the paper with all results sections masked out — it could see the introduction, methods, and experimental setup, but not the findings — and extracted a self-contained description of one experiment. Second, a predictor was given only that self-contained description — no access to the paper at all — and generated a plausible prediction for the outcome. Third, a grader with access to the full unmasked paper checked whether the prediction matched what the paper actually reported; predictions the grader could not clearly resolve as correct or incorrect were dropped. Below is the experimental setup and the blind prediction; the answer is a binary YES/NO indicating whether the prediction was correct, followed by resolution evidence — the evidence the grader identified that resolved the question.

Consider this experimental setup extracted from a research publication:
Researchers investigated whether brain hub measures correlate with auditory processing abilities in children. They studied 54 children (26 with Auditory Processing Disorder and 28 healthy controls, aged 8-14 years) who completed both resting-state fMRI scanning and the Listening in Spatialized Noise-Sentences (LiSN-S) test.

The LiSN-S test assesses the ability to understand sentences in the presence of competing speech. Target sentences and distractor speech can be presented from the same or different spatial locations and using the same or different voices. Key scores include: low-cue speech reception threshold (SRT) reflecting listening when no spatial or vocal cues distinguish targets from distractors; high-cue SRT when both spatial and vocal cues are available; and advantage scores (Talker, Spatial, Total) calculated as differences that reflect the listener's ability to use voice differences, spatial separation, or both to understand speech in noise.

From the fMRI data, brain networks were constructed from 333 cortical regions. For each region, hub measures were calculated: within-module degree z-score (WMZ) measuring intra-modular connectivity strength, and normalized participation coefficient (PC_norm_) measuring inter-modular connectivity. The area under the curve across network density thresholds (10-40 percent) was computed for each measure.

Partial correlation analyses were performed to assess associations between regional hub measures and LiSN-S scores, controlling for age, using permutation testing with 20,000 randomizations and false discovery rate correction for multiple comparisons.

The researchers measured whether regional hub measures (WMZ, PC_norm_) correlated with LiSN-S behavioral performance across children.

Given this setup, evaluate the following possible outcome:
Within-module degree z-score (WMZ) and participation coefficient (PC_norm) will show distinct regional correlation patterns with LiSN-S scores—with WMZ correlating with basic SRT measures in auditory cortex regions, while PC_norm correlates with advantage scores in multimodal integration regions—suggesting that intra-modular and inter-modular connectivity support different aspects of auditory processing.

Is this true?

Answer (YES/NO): NO